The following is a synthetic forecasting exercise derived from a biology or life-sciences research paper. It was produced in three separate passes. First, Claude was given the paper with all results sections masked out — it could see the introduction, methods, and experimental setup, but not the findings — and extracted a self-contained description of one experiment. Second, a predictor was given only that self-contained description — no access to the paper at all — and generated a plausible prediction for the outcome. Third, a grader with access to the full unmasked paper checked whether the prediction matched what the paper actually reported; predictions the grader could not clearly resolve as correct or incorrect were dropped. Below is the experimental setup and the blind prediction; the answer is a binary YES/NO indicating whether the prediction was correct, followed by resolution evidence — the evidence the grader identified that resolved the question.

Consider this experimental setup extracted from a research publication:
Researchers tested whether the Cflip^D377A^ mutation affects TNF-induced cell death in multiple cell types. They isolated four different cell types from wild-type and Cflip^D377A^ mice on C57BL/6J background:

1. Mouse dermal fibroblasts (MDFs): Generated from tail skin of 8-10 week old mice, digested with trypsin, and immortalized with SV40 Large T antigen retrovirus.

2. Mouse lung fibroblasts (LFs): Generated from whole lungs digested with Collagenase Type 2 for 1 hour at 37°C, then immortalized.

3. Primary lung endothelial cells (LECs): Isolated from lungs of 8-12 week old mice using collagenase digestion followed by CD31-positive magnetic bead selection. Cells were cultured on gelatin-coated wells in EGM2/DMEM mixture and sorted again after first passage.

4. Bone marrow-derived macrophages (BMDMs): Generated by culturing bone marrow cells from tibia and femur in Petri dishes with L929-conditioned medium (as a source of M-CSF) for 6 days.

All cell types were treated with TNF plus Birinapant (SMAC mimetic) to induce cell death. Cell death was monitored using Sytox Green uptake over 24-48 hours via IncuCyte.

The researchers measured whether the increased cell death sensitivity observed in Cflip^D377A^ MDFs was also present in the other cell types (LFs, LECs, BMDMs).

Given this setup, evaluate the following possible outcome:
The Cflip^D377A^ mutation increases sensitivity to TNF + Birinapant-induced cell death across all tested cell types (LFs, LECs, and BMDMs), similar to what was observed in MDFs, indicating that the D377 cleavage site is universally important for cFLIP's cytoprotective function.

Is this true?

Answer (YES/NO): YES